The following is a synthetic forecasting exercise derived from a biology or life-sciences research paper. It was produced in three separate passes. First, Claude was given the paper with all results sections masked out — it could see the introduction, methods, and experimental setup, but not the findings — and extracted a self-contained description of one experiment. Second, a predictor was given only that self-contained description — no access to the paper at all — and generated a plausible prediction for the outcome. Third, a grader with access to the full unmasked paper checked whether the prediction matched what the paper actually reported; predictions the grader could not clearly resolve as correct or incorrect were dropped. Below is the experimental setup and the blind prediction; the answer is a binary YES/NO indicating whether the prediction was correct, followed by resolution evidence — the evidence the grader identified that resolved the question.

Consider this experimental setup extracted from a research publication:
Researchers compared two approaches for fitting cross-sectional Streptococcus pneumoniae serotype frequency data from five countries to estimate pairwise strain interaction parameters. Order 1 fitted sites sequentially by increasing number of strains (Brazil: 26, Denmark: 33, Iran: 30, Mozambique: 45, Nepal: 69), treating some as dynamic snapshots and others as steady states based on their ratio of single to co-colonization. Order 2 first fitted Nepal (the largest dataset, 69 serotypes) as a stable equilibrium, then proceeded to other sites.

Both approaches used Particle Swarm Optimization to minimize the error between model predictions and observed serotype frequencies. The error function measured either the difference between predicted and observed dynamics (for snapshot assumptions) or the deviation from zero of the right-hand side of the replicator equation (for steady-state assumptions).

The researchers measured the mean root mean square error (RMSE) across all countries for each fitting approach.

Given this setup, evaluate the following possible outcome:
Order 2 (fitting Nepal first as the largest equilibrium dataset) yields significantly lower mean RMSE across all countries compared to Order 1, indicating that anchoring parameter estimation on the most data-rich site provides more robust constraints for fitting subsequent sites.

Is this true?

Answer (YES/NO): NO